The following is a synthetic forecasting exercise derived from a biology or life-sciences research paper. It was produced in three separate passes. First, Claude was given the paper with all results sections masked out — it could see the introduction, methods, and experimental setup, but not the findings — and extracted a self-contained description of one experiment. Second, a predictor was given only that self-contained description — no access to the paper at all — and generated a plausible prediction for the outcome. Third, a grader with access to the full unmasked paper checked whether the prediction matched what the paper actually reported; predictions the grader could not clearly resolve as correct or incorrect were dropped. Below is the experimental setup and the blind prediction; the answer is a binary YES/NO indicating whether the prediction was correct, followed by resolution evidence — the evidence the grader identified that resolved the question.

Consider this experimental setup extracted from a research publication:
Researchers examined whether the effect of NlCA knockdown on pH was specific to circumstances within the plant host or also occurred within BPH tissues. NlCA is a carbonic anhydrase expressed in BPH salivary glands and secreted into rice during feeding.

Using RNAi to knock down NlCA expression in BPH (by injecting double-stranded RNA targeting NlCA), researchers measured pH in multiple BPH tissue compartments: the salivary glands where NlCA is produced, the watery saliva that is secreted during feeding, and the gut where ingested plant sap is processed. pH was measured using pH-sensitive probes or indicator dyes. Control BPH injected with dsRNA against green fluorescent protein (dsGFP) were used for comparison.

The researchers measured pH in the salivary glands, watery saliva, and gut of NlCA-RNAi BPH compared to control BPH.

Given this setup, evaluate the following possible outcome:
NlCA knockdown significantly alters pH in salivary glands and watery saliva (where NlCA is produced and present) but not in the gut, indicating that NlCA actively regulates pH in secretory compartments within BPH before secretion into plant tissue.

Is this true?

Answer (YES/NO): NO